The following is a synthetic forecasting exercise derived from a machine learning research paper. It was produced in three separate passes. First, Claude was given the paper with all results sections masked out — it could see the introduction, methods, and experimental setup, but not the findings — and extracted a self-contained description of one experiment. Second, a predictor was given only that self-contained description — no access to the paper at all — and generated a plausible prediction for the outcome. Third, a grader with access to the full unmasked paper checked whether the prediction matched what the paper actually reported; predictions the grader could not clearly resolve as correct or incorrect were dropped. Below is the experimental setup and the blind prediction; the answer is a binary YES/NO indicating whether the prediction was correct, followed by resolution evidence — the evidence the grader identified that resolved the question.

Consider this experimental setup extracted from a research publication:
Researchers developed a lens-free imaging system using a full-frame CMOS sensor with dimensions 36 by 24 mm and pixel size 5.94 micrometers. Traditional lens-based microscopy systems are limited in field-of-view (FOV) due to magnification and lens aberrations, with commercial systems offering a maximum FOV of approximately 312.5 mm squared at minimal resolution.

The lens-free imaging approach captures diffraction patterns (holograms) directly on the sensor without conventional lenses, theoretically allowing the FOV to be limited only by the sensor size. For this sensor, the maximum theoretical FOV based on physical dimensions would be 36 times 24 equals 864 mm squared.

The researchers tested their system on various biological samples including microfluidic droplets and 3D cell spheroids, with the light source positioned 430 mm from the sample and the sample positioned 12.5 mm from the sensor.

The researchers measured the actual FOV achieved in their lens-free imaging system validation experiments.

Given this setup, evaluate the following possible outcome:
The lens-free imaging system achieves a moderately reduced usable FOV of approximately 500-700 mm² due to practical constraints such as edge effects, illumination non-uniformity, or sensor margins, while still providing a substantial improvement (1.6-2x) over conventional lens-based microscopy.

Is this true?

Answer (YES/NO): YES